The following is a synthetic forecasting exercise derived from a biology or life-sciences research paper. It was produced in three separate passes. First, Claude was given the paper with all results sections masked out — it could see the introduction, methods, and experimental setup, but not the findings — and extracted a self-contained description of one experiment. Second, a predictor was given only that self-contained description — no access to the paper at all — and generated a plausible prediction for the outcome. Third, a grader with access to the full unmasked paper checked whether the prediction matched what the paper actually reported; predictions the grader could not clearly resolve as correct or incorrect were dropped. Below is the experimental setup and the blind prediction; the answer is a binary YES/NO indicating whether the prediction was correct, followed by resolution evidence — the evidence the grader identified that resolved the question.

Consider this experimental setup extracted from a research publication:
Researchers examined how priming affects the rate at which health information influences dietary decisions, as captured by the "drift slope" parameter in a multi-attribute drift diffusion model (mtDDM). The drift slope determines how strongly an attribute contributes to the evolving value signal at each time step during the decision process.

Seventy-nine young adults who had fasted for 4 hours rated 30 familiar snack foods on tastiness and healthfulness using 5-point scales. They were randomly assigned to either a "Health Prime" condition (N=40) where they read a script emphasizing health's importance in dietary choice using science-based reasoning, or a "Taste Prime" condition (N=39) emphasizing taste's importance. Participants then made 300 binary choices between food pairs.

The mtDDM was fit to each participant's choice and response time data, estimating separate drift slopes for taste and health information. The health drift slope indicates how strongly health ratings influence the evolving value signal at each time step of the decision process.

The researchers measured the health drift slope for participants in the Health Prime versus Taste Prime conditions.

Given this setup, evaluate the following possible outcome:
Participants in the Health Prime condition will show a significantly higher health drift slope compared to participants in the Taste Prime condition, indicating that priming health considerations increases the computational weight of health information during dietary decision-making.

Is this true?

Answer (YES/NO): NO